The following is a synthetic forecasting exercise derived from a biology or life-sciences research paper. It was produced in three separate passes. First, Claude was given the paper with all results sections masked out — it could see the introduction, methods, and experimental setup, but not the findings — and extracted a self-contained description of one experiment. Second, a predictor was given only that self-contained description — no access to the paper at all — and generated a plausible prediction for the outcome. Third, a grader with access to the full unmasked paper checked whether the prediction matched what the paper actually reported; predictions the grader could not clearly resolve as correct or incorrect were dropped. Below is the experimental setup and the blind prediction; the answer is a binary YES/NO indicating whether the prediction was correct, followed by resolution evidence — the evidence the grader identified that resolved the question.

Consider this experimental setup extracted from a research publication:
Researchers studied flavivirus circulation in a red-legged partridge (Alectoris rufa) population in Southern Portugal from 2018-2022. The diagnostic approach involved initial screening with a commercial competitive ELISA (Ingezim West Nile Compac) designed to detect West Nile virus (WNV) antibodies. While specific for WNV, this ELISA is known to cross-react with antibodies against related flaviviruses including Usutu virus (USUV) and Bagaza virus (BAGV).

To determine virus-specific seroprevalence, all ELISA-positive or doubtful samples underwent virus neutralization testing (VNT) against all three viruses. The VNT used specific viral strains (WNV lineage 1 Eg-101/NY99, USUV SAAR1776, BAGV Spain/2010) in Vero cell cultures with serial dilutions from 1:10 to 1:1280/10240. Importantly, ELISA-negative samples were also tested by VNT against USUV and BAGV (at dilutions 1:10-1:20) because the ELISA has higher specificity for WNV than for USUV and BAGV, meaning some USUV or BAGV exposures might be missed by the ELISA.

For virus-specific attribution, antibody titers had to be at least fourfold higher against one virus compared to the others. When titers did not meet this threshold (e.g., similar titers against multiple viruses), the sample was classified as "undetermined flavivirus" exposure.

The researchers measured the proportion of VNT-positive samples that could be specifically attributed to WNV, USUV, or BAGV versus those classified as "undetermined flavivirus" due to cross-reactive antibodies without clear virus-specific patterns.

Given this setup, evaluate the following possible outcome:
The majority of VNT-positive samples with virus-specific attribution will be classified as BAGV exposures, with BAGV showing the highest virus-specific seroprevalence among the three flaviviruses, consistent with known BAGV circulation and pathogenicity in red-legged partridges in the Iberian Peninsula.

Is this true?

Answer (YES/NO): NO